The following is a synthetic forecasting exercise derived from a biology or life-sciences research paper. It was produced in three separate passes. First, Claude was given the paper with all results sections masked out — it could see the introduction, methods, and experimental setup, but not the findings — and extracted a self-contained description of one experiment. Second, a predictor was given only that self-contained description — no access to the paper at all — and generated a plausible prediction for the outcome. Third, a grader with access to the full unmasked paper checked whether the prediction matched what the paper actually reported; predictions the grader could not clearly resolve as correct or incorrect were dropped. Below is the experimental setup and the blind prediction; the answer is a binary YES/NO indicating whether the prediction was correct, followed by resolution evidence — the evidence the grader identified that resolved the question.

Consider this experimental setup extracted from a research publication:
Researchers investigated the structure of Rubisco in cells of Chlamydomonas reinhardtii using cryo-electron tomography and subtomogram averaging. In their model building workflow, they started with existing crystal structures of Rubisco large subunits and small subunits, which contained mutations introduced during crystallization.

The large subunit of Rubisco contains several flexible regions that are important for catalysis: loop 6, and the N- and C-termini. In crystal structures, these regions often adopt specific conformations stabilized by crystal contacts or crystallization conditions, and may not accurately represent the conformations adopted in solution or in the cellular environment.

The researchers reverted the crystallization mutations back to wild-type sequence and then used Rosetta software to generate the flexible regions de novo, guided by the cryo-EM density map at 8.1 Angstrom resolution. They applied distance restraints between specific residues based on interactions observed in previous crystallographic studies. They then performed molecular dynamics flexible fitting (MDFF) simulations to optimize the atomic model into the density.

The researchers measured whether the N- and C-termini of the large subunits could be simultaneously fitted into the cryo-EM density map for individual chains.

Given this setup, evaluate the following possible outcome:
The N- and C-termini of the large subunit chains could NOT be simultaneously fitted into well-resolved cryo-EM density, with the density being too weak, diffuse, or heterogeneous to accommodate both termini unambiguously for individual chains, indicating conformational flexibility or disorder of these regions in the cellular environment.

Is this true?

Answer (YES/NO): YES